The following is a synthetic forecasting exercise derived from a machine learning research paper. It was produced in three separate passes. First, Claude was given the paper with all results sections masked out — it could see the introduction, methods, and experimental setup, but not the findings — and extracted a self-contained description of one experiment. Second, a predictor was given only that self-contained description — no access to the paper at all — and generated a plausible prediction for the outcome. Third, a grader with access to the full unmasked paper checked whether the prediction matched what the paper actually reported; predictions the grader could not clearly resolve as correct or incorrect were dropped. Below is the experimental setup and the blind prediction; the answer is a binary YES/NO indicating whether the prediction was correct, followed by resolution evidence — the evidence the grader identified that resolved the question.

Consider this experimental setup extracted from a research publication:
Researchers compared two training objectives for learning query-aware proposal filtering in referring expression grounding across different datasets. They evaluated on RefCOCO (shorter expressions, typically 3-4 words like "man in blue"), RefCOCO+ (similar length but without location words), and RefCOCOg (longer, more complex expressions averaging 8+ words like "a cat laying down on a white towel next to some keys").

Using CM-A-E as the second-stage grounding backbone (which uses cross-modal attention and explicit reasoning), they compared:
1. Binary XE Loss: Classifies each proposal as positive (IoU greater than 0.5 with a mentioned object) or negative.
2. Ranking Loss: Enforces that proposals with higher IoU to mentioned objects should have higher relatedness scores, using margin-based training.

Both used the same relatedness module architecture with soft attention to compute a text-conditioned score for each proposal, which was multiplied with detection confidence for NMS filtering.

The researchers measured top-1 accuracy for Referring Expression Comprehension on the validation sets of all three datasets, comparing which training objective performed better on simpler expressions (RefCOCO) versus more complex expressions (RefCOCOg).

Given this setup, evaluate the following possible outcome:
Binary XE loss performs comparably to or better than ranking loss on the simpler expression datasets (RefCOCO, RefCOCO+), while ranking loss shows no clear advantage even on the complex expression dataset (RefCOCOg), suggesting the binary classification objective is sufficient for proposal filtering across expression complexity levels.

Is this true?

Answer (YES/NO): YES